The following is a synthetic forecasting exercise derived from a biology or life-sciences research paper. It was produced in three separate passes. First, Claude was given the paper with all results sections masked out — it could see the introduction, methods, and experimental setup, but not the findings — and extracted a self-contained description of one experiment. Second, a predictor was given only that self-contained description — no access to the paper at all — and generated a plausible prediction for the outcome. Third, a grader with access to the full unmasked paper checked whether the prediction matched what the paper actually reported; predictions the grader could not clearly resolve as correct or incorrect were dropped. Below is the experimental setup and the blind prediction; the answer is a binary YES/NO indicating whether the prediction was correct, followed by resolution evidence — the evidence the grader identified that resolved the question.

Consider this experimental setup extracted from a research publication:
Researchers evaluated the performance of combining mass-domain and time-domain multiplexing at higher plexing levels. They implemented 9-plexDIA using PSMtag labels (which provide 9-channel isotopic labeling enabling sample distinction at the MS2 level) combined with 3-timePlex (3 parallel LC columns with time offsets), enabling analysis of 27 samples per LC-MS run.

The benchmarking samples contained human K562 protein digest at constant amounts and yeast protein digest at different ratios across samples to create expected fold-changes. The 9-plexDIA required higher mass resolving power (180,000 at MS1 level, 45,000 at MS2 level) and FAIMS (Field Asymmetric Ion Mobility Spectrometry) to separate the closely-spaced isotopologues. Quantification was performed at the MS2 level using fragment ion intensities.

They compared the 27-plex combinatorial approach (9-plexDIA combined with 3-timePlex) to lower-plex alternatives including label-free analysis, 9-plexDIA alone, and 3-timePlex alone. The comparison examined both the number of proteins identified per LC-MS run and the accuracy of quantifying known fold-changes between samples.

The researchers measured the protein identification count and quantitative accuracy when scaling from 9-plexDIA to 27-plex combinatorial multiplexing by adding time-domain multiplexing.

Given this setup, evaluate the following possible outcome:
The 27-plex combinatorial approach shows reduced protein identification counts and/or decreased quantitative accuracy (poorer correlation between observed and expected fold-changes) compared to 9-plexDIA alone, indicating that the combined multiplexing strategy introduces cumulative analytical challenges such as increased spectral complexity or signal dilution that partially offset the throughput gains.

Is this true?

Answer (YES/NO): YES